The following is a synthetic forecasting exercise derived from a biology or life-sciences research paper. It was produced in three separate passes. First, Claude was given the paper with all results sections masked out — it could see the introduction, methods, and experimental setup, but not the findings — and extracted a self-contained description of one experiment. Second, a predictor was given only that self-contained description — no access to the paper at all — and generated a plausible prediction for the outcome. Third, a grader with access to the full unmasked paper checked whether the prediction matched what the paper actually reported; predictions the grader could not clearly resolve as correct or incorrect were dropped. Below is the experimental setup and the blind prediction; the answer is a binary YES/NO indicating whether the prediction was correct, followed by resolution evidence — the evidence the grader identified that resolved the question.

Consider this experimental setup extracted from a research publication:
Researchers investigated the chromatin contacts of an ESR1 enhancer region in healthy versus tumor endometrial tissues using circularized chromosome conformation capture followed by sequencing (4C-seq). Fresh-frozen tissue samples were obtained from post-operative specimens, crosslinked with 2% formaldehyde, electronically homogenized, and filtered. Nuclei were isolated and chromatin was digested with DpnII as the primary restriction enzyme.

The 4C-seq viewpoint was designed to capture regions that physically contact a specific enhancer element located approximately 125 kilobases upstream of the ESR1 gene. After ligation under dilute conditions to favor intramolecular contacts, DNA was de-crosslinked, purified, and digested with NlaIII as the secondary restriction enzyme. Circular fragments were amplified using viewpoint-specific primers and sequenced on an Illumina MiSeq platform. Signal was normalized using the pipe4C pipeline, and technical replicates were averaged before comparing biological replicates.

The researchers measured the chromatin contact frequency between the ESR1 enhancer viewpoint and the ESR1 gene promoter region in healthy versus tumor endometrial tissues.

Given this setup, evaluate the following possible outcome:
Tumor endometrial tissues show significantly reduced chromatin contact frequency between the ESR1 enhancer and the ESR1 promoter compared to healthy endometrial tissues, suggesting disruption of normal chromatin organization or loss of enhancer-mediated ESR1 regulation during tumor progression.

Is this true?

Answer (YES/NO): NO